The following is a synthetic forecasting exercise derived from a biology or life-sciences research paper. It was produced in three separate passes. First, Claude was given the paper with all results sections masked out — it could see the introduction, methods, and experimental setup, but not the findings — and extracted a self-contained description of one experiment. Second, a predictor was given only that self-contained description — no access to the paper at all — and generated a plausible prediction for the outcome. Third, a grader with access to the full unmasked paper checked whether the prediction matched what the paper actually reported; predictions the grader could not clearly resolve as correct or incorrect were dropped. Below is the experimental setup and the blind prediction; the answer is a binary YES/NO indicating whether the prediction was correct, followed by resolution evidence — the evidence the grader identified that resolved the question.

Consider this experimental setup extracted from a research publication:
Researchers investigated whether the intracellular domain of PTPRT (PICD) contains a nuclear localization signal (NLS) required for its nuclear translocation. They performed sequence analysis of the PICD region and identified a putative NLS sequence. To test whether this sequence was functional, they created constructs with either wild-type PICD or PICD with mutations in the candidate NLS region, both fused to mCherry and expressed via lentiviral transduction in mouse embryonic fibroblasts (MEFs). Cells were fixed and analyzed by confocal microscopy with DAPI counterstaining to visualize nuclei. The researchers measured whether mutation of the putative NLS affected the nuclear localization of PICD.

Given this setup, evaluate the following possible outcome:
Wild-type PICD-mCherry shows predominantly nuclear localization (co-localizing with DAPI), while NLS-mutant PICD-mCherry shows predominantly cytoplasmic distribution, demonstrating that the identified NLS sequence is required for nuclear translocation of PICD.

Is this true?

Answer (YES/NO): YES